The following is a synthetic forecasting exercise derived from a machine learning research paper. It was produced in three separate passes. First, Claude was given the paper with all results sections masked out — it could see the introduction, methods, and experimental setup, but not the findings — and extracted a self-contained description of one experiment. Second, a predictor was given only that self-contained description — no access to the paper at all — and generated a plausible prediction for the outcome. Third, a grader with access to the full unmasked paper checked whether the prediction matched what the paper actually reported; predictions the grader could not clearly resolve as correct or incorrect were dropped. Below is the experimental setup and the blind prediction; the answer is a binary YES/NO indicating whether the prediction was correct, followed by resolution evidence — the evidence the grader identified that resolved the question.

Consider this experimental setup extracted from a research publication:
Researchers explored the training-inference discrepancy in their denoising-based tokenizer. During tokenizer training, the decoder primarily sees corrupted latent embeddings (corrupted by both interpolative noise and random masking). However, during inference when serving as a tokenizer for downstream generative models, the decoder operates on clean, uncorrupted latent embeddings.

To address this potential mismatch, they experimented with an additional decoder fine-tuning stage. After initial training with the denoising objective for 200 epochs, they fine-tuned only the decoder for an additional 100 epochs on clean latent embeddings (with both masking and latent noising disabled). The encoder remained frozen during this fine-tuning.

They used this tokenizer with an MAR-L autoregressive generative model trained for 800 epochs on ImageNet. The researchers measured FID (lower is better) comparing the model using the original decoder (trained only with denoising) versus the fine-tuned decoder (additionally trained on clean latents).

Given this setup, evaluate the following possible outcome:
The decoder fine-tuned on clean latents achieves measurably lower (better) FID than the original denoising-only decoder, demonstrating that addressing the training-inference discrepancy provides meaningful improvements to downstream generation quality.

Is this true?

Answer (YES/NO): YES